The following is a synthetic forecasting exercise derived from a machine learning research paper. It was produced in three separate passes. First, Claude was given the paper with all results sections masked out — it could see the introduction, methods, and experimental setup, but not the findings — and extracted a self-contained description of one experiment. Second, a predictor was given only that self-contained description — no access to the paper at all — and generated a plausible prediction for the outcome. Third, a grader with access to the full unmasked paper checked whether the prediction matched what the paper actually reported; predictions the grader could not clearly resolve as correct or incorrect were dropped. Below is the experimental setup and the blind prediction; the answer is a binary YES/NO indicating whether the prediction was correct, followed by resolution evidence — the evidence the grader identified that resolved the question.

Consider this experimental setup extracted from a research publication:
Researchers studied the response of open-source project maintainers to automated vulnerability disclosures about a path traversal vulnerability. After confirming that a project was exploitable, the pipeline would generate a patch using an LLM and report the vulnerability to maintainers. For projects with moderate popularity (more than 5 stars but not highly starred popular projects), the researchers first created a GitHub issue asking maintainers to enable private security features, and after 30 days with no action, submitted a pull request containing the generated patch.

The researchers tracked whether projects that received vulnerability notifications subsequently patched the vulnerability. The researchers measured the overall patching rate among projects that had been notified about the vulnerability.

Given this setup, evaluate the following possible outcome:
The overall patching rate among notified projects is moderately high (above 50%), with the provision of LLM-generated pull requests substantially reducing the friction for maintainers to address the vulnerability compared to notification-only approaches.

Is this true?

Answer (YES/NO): NO